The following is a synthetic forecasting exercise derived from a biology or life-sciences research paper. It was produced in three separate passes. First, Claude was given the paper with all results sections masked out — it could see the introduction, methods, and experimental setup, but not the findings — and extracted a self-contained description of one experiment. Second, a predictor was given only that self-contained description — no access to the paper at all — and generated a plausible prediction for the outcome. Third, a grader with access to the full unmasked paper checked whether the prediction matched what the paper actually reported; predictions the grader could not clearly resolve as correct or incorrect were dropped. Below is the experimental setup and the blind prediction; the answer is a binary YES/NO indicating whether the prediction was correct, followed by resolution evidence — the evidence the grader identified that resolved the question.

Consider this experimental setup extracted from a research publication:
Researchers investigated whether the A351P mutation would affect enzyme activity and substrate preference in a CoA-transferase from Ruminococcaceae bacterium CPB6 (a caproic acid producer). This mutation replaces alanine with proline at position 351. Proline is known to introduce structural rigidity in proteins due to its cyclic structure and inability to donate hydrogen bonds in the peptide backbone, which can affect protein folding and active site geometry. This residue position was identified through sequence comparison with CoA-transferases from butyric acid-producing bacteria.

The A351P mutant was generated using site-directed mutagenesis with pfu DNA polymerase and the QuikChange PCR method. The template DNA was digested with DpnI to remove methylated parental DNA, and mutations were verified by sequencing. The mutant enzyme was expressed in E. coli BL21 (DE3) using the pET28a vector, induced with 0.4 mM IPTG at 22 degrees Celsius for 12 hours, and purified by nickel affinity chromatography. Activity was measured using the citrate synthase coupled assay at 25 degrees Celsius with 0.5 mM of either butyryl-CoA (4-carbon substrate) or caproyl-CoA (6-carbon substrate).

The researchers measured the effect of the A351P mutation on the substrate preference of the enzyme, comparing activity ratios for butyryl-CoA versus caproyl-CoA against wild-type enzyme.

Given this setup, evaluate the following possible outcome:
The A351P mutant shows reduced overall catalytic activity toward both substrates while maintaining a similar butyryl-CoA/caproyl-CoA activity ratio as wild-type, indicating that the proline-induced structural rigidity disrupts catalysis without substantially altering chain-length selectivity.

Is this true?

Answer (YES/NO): YES